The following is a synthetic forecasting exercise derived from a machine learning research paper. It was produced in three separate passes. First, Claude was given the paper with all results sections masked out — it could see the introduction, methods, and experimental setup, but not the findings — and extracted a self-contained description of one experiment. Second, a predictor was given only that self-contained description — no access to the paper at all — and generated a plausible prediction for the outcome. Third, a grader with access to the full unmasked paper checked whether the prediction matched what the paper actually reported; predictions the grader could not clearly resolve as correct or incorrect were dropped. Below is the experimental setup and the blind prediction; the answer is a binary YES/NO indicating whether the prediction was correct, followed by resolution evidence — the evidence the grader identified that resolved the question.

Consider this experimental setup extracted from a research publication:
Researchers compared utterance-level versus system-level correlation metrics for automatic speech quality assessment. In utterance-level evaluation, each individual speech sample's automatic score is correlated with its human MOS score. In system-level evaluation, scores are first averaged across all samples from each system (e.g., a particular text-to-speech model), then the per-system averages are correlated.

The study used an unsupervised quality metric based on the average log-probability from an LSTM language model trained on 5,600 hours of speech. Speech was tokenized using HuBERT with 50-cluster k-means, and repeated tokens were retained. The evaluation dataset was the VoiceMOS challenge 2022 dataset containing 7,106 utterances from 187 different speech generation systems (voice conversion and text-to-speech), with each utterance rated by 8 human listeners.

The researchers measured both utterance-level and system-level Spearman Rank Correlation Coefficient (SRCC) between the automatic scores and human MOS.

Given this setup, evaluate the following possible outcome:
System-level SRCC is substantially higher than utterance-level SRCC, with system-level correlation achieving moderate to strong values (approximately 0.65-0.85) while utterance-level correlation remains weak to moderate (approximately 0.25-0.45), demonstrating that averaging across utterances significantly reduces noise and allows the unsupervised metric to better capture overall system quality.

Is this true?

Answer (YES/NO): NO